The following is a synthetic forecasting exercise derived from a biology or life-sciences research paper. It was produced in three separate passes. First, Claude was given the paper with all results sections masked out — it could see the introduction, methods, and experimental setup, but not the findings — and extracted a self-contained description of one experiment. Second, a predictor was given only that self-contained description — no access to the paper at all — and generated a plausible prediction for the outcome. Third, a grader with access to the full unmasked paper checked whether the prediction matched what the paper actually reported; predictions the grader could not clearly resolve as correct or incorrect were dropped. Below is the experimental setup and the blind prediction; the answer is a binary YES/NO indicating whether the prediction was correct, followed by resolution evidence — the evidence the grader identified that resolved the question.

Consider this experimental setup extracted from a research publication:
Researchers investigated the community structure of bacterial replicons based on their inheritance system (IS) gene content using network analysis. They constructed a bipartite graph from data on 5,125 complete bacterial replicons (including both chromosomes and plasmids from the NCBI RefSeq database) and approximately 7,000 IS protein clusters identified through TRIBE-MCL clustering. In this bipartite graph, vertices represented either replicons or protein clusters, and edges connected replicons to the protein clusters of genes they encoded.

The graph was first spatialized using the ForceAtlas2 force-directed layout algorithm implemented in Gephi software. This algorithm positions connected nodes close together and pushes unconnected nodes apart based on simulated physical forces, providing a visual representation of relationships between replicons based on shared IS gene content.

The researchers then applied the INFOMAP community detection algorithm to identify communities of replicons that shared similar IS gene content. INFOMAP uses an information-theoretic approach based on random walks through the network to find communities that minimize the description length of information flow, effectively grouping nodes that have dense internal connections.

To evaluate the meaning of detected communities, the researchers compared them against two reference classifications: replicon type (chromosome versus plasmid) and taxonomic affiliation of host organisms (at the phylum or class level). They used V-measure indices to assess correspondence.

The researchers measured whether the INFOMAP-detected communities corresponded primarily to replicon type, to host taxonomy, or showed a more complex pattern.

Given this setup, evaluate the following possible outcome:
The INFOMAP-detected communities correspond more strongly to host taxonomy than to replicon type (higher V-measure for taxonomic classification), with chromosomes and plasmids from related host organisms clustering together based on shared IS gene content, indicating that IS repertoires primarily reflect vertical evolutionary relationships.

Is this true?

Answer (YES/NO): NO